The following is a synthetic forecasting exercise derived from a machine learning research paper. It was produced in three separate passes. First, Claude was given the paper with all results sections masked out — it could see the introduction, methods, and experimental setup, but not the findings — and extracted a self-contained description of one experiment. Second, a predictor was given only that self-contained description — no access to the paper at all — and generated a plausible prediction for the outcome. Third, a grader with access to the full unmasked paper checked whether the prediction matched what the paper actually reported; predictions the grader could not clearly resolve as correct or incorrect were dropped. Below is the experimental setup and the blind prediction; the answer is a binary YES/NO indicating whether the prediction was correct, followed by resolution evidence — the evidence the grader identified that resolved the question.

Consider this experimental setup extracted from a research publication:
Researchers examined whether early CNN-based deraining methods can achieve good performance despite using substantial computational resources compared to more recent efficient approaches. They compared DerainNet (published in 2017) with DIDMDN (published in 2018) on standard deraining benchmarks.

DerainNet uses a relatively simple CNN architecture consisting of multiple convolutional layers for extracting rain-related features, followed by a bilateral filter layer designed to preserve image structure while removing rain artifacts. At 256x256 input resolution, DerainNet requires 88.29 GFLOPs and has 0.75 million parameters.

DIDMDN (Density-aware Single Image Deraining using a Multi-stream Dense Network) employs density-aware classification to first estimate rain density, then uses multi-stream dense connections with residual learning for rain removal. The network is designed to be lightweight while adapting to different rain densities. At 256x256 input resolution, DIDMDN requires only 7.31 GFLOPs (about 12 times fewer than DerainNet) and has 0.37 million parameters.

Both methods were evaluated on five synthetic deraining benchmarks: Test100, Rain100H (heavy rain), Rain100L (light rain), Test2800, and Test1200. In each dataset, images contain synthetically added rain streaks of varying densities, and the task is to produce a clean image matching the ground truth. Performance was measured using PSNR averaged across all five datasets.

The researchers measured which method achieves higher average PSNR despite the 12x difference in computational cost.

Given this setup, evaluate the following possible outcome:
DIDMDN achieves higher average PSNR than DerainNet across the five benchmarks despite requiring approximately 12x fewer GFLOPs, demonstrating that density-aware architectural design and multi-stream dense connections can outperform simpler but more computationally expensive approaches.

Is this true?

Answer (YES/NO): YES